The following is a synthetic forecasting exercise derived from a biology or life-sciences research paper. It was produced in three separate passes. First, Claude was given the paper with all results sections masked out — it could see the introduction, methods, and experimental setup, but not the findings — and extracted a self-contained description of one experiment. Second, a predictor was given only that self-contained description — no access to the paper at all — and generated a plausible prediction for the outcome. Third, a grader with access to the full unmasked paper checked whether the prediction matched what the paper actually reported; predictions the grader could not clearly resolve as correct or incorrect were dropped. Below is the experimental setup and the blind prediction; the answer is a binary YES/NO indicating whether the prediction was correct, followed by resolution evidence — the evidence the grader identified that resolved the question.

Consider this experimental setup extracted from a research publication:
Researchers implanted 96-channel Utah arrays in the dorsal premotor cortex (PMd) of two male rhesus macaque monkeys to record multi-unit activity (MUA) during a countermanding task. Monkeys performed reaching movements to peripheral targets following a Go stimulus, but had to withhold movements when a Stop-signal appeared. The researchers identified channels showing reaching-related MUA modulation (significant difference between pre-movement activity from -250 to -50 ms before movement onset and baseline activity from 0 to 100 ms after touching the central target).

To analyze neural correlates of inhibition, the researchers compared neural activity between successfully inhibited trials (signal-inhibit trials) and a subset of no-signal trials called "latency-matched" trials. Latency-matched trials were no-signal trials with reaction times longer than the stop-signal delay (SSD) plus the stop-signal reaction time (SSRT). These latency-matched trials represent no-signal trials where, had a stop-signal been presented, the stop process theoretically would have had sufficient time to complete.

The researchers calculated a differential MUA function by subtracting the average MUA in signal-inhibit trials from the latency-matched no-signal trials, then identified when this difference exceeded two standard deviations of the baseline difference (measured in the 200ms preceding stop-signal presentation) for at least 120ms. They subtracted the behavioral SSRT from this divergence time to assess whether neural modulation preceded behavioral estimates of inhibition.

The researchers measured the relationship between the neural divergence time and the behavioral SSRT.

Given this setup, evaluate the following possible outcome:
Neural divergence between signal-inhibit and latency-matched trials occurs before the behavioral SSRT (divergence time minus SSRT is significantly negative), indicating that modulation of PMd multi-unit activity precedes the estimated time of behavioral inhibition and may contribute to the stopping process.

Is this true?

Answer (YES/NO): YES